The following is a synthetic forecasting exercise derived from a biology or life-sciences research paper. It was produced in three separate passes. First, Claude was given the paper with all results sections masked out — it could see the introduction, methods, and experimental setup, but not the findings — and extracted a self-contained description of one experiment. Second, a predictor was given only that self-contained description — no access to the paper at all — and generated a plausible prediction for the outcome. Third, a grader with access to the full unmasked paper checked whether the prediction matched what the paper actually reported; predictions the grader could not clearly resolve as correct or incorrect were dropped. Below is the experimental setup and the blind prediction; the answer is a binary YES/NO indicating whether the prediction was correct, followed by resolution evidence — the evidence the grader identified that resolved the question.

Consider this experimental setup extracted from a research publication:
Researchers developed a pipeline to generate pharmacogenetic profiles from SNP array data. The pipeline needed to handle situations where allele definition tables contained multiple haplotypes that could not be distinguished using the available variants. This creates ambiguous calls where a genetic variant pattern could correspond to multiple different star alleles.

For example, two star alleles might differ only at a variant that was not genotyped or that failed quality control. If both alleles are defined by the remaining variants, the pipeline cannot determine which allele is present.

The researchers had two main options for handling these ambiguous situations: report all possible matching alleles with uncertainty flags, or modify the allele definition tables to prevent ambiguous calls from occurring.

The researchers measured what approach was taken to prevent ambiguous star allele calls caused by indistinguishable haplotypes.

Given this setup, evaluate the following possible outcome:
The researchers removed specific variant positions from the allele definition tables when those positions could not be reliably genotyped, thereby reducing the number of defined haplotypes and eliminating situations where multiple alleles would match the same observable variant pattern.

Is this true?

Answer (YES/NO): NO